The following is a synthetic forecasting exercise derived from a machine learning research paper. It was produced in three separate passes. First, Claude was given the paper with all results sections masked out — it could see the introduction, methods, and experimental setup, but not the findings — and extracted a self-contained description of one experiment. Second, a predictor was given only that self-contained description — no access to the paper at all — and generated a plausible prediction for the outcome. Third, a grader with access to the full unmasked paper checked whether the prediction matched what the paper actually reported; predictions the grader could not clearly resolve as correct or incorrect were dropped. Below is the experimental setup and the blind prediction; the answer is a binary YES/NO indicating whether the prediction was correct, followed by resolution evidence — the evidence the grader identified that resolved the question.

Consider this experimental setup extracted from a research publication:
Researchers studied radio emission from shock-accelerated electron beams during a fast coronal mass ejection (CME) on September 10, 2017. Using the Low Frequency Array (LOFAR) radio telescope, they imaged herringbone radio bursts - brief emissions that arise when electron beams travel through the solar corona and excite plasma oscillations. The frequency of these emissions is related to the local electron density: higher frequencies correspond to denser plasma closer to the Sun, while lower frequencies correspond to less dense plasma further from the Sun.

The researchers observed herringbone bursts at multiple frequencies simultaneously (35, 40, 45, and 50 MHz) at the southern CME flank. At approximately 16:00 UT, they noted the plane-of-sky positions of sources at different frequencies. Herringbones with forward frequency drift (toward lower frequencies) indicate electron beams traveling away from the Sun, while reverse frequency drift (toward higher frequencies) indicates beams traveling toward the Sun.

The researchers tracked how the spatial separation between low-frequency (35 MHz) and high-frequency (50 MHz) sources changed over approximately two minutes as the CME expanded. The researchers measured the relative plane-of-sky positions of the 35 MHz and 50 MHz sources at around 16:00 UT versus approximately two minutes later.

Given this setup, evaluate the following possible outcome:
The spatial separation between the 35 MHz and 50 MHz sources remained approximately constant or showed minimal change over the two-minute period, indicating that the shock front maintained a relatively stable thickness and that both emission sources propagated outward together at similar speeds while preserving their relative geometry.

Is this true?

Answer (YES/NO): NO